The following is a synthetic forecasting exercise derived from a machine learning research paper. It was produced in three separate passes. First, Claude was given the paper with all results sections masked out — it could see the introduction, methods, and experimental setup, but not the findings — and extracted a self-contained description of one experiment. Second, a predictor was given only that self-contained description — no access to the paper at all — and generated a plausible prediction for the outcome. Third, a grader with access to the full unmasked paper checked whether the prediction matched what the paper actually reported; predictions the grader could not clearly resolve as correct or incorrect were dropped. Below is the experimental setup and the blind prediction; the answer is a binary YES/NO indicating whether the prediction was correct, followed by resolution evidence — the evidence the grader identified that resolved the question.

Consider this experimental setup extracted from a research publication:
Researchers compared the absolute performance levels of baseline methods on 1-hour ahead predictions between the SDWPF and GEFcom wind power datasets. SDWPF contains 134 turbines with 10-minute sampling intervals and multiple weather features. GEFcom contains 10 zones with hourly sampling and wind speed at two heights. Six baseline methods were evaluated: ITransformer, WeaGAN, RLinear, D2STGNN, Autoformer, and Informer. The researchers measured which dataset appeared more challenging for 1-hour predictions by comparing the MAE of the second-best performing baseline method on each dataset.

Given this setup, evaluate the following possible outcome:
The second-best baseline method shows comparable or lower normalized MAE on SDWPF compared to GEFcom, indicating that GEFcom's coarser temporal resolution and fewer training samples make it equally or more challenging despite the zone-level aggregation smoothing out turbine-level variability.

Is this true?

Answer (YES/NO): NO